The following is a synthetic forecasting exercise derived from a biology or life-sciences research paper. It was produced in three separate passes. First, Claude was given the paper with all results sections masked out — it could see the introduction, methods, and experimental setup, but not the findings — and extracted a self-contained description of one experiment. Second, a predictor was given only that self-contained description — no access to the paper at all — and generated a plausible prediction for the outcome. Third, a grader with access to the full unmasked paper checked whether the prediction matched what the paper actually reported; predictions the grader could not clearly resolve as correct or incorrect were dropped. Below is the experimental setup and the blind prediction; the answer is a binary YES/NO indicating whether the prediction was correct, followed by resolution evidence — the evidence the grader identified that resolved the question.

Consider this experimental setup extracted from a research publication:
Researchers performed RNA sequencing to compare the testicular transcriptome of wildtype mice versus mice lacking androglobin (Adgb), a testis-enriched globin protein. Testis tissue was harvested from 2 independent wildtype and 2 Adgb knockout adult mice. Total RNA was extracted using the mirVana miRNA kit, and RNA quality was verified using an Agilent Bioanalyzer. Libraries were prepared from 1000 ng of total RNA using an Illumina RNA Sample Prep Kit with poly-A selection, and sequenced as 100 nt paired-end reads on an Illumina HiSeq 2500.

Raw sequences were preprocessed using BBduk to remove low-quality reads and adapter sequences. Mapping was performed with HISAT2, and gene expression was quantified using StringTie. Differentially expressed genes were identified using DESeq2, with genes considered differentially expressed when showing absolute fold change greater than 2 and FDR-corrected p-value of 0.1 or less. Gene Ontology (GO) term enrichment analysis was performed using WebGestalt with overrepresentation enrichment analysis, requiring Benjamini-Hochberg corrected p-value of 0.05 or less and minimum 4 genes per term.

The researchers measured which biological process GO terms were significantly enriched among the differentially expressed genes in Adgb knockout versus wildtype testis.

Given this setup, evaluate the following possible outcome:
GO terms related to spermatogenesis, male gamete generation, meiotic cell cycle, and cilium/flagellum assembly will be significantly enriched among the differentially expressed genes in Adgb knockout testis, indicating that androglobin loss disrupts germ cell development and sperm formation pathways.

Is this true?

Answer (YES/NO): NO